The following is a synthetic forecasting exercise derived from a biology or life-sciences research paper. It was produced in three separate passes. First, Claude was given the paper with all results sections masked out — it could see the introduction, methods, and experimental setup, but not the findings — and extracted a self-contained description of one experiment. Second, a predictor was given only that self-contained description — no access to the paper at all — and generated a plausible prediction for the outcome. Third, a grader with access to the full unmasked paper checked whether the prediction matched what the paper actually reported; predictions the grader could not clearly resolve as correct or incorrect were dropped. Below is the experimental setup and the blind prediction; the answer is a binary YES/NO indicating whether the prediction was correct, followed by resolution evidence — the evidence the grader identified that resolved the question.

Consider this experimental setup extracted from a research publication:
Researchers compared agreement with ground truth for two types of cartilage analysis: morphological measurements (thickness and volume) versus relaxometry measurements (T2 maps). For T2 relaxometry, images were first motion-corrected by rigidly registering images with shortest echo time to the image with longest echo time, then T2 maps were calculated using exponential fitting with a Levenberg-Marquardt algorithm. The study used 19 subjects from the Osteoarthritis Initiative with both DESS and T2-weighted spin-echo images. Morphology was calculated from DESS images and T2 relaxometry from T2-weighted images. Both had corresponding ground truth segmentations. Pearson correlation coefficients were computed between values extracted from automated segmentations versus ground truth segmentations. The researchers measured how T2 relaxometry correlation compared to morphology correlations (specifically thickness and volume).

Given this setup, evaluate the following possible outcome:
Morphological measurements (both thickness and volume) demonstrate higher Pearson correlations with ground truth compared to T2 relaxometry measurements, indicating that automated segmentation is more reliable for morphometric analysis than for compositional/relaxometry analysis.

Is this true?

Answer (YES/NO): YES